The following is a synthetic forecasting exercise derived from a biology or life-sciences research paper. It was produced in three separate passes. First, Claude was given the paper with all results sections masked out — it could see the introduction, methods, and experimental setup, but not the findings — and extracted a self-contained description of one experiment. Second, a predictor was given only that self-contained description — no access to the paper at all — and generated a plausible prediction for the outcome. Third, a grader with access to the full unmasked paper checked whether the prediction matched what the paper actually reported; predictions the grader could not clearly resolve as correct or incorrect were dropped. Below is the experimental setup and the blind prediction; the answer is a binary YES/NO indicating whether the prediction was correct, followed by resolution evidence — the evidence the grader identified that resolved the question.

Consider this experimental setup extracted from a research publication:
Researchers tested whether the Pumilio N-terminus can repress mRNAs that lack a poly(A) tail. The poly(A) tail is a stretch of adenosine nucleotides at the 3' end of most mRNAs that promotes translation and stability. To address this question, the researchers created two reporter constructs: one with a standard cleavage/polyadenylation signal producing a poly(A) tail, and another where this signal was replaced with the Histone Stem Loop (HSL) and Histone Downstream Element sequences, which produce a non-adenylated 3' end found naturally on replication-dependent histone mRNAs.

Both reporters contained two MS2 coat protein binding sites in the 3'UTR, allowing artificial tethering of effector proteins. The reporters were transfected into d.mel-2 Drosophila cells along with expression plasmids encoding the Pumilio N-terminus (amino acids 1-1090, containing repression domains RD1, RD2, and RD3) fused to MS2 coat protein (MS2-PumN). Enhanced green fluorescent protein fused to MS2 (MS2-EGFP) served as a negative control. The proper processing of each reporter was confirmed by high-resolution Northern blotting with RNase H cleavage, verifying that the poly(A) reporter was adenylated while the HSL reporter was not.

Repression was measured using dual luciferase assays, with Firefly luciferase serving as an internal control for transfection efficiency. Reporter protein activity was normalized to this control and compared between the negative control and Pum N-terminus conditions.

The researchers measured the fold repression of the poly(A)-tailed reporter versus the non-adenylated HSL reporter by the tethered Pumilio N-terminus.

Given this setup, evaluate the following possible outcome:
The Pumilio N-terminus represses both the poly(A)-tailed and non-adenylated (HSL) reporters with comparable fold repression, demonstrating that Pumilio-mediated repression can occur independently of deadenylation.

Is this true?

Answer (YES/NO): NO